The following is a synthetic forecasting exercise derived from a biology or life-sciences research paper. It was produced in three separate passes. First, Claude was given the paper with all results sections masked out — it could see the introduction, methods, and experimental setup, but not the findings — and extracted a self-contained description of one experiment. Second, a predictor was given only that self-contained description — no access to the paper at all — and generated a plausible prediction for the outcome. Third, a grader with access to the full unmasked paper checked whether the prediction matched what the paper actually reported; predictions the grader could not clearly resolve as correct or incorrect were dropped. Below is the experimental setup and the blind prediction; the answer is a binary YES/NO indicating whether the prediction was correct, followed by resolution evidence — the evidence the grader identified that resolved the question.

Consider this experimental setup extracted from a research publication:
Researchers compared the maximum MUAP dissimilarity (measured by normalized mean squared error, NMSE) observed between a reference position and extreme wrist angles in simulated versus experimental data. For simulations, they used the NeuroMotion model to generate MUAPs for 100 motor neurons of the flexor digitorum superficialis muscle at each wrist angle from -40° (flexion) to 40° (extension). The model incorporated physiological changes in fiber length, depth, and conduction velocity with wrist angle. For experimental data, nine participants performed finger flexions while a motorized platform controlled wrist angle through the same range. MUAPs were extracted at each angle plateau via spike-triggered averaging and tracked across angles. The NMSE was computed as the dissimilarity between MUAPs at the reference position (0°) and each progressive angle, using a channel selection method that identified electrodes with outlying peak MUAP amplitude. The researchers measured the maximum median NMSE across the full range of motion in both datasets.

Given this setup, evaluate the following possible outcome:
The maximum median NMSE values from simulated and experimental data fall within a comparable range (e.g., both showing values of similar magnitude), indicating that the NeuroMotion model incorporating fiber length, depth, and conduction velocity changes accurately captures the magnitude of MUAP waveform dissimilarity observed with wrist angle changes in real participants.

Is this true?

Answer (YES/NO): YES